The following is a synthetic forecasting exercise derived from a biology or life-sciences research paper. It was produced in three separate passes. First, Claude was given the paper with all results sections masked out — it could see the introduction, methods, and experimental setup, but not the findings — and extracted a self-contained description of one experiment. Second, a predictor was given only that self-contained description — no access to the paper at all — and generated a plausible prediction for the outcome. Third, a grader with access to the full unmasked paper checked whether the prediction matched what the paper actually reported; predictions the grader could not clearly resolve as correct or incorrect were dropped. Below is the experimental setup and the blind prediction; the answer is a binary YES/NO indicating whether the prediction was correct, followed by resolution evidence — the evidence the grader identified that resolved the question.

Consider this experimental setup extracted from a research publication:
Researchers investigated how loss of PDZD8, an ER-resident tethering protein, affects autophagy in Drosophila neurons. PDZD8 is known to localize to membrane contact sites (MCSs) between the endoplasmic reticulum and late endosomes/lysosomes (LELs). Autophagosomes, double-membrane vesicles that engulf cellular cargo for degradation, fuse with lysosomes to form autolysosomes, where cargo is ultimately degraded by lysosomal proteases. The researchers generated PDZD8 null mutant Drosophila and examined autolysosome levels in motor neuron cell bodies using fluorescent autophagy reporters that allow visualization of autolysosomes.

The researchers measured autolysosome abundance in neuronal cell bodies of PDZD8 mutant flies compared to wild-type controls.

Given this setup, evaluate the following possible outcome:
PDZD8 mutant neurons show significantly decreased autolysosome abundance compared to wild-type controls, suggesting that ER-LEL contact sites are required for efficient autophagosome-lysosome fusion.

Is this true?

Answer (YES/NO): NO